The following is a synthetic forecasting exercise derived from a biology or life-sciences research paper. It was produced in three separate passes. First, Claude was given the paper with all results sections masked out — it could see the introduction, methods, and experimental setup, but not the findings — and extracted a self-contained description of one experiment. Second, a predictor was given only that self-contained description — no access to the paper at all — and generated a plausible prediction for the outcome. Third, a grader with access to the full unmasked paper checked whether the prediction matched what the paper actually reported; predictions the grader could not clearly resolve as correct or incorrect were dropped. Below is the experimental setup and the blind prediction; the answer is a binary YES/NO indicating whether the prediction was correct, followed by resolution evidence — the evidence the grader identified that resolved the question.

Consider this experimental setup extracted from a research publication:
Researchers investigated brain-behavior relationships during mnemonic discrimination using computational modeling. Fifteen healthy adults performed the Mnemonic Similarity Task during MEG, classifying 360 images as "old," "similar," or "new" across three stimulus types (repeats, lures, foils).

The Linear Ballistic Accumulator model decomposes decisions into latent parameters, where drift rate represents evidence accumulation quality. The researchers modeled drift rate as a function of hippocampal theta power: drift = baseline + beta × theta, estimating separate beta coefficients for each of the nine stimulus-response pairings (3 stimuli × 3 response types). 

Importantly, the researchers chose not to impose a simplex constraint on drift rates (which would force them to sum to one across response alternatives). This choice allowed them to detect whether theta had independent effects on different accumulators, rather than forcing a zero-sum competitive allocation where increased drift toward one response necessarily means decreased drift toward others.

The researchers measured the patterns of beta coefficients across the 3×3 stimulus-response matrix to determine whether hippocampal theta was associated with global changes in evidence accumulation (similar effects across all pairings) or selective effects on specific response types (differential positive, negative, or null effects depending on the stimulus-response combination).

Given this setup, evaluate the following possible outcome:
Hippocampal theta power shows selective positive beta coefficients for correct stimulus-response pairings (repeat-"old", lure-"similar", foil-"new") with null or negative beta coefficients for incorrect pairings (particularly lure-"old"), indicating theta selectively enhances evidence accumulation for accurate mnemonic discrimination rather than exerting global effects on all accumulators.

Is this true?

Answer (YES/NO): NO